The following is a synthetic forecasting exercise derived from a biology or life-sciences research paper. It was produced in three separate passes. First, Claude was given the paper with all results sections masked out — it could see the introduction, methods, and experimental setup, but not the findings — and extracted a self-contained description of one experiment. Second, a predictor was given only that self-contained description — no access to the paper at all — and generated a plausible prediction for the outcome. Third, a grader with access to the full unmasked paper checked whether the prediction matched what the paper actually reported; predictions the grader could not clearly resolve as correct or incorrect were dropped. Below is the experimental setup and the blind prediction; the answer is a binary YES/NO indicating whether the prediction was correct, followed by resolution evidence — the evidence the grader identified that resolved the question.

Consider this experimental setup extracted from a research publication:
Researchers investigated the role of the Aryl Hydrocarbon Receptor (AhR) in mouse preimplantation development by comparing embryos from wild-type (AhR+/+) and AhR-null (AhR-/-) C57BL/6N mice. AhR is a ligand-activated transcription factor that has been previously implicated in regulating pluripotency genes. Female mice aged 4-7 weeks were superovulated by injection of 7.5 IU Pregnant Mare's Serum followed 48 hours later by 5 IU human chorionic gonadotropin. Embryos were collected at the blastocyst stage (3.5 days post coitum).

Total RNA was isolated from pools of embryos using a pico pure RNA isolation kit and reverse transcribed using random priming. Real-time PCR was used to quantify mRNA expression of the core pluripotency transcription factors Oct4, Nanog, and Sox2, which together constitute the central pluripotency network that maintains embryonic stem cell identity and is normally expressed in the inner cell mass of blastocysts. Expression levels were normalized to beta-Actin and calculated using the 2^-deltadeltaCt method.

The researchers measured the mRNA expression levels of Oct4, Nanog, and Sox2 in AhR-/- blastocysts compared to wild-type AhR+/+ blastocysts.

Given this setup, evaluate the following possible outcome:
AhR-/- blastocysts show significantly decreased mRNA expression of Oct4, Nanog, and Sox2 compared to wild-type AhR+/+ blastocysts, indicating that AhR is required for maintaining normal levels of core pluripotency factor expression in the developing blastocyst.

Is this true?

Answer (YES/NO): NO